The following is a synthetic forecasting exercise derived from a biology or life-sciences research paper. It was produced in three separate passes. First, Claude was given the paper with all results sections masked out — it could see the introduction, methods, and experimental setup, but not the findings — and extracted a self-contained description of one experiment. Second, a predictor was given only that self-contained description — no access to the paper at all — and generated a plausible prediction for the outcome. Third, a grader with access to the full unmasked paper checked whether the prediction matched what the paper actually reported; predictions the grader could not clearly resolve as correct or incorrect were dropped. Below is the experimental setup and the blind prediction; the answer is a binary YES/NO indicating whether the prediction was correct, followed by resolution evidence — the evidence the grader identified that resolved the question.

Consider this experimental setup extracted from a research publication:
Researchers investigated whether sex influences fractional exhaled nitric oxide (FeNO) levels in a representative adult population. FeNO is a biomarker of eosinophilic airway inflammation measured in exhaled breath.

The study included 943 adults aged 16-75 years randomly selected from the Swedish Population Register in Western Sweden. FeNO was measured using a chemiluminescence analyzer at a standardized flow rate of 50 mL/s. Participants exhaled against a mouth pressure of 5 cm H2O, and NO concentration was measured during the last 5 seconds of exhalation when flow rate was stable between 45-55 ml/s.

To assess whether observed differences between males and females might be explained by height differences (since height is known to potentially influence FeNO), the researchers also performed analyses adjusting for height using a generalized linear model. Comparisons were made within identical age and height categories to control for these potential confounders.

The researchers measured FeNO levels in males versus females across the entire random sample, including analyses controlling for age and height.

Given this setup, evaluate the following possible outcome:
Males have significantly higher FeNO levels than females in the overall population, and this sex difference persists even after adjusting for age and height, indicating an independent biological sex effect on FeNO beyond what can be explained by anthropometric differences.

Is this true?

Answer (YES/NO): YES